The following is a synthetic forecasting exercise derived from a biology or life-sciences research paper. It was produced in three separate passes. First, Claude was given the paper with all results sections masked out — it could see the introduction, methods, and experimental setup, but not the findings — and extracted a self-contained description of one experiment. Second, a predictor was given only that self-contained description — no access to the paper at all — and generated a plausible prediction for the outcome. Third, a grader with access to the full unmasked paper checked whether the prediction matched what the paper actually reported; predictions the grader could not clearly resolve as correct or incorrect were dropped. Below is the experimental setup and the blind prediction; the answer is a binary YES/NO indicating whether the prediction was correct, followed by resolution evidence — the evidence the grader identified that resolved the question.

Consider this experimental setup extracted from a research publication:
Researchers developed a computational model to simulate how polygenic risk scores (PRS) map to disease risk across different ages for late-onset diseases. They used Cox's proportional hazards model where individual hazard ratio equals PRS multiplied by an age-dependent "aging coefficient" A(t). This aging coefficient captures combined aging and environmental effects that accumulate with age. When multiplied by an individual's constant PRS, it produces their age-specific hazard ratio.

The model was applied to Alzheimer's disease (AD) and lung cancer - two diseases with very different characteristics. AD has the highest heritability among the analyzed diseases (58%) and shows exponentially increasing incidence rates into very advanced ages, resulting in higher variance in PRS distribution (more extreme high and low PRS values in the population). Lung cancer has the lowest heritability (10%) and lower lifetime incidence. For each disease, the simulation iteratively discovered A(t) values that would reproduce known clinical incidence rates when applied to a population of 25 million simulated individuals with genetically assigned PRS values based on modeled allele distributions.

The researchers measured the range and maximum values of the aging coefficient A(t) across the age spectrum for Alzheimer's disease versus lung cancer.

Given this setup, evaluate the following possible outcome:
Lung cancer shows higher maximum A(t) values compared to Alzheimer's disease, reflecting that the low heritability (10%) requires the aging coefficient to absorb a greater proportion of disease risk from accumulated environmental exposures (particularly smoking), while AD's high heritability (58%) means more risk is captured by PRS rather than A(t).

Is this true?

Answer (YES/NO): NO